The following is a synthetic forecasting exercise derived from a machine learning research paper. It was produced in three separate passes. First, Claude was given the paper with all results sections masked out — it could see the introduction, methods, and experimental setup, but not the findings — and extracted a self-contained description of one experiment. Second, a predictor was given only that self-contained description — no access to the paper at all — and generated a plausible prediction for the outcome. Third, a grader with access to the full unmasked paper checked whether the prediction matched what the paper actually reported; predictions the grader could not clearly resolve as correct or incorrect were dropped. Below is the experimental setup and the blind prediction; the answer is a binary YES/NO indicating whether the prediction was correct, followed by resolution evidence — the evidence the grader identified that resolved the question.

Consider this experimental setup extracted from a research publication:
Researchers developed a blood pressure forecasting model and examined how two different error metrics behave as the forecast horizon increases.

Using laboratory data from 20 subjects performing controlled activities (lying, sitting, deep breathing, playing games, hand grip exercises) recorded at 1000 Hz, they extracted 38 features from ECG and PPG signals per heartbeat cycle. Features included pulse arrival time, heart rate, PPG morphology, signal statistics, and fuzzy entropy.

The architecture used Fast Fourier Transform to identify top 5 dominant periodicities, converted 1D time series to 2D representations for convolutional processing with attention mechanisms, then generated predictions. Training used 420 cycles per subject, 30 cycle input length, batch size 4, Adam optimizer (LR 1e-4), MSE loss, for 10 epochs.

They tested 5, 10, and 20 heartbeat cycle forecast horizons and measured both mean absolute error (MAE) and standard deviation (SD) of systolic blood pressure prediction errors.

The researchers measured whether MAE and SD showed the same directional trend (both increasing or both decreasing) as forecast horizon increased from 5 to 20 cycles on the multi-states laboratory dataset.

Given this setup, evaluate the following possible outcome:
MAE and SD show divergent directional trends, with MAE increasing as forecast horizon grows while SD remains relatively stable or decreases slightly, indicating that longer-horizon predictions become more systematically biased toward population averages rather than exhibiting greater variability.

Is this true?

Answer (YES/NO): YES